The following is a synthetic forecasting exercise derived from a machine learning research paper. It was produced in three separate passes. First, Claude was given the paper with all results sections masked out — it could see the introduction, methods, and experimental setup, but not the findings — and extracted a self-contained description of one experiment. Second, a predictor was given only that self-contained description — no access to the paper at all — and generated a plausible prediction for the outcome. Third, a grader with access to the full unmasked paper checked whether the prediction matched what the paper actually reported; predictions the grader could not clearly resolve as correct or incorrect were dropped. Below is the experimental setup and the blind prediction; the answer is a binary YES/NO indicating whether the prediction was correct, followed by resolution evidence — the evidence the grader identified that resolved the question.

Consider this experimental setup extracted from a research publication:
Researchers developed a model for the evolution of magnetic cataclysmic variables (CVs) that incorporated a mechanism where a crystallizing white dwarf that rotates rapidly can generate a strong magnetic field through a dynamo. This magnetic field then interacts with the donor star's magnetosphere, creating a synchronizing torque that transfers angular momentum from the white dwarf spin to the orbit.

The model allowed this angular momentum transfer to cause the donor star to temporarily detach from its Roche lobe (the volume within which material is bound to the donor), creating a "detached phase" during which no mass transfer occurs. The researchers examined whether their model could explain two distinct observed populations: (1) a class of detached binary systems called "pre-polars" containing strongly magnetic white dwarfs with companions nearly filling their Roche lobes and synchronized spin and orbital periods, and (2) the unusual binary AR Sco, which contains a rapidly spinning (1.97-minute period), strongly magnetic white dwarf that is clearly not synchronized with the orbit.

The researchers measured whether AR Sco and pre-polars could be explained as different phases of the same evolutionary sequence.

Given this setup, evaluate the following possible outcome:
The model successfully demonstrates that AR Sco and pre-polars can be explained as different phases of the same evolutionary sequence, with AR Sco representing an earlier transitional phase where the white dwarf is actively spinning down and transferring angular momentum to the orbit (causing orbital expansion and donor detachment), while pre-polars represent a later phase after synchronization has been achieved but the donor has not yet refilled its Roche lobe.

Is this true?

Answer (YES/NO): YES